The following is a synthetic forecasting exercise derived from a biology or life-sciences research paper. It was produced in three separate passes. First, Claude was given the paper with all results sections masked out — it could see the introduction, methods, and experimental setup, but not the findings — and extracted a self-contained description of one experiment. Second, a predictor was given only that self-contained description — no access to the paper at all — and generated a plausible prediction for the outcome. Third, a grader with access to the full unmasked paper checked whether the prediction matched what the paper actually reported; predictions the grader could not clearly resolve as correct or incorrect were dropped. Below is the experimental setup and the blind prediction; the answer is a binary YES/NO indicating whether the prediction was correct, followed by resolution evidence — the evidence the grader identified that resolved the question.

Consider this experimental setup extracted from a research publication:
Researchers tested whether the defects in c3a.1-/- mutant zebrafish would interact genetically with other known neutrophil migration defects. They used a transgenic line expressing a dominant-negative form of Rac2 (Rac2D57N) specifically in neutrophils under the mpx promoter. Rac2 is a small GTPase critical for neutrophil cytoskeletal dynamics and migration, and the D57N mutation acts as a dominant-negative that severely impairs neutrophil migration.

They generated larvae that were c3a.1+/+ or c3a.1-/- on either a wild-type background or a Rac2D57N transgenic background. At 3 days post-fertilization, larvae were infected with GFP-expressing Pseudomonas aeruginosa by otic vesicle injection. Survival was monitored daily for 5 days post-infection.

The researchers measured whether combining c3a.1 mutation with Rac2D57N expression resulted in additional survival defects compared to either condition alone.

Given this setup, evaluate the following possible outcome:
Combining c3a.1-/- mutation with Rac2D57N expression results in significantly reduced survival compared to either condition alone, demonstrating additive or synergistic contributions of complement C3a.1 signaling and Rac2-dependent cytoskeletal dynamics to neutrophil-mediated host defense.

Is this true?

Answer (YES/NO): NO